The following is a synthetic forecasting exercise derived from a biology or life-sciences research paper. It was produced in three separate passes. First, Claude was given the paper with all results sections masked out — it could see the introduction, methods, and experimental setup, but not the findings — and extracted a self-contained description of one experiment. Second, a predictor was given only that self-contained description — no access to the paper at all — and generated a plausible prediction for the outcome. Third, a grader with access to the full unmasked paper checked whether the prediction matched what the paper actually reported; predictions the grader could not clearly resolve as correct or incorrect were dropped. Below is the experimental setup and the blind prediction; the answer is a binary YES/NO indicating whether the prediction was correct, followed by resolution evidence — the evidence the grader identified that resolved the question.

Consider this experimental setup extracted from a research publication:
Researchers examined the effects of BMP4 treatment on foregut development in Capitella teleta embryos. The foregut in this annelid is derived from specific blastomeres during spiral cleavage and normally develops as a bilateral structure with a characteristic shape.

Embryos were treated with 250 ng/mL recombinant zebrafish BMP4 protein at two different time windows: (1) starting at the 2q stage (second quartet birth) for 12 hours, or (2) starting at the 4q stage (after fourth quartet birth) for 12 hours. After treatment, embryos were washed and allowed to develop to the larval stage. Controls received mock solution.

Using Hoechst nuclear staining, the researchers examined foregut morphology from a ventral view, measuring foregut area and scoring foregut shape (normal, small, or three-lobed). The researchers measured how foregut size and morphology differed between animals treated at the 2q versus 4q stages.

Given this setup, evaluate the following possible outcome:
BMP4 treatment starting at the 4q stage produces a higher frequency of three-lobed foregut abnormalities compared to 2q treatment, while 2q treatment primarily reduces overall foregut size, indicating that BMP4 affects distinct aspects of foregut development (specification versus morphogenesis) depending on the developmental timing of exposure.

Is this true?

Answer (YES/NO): YES